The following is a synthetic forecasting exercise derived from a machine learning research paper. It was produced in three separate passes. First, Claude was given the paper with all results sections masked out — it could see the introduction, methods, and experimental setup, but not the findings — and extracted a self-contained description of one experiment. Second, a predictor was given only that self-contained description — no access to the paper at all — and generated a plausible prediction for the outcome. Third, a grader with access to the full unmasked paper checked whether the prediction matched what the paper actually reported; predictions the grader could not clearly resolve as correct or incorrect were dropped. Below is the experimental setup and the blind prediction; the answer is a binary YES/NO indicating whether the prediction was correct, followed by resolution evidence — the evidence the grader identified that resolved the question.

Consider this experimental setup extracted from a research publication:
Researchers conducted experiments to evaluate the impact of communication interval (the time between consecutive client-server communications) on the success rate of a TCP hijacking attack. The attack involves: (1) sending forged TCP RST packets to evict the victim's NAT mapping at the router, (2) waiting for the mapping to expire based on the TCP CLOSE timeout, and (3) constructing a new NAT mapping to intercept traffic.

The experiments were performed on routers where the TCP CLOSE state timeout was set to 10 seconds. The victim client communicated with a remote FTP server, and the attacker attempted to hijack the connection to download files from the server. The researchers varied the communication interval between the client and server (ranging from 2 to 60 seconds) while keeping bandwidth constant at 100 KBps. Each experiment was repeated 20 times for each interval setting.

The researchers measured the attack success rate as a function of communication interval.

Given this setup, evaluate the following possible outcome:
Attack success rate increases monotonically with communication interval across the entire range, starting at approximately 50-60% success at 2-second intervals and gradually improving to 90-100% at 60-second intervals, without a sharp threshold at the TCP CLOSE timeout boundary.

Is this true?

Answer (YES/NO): NO